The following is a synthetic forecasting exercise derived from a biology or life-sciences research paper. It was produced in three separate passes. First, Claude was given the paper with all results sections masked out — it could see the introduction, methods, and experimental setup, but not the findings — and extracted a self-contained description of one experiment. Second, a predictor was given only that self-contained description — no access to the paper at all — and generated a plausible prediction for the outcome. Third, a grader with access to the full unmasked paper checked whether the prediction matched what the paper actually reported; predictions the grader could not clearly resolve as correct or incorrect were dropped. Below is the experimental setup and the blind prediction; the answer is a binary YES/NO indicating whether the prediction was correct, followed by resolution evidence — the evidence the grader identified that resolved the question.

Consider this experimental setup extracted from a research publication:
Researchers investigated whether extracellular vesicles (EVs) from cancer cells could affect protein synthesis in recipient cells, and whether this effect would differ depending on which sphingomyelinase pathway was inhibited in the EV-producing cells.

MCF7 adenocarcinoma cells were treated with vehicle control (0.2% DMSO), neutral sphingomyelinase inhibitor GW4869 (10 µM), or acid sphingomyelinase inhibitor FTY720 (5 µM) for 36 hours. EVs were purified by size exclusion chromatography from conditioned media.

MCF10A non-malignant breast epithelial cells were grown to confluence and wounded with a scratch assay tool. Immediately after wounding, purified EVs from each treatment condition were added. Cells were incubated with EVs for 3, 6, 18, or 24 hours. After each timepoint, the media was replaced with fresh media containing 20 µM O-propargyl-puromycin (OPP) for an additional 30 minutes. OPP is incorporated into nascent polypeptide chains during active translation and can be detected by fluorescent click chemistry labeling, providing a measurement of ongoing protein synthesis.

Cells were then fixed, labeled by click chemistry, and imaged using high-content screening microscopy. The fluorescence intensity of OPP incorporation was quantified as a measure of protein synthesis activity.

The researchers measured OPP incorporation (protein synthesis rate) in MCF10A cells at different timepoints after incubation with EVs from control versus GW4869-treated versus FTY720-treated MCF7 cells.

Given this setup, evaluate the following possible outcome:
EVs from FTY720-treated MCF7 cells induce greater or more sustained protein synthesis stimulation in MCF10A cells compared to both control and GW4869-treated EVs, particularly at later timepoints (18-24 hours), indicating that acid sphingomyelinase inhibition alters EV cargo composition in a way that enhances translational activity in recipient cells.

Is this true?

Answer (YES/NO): YES